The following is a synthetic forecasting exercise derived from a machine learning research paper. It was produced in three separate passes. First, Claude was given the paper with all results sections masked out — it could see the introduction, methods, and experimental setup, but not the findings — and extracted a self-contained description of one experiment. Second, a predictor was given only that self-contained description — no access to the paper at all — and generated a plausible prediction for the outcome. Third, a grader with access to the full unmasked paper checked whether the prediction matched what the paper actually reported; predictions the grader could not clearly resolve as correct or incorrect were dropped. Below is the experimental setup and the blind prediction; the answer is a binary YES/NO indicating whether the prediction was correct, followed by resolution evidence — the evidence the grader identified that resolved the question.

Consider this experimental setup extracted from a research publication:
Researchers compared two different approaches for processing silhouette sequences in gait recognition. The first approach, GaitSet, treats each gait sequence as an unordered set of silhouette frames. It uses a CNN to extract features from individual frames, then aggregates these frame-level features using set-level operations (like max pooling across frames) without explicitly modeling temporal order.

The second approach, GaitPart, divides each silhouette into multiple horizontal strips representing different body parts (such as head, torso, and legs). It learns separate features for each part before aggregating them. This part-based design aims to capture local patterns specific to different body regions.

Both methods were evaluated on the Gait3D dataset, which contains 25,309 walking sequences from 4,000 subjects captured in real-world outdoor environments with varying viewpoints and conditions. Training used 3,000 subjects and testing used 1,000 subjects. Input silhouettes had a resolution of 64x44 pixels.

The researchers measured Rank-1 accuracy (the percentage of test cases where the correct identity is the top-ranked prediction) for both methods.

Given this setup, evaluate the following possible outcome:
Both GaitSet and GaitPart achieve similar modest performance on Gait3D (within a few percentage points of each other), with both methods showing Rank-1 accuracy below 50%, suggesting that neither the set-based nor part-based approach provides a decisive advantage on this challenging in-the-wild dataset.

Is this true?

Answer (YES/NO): NO